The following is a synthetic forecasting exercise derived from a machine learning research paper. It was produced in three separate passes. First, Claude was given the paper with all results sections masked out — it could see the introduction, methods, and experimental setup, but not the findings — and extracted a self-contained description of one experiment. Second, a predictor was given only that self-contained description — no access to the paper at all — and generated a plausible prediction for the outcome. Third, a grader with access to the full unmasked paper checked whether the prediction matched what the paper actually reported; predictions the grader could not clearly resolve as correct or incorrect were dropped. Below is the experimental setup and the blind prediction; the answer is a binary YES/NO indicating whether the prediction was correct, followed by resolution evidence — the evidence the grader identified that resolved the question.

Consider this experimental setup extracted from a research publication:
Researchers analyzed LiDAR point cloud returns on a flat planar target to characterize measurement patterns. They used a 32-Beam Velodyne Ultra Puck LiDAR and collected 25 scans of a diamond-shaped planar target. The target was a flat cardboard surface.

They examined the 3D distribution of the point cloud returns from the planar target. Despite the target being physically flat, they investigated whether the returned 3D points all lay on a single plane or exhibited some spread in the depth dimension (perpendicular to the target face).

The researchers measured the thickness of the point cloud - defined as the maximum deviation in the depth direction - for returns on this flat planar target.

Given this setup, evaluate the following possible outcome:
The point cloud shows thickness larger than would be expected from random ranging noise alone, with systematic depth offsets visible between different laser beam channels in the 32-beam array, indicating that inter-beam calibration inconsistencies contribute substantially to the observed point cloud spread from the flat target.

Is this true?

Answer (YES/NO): YES